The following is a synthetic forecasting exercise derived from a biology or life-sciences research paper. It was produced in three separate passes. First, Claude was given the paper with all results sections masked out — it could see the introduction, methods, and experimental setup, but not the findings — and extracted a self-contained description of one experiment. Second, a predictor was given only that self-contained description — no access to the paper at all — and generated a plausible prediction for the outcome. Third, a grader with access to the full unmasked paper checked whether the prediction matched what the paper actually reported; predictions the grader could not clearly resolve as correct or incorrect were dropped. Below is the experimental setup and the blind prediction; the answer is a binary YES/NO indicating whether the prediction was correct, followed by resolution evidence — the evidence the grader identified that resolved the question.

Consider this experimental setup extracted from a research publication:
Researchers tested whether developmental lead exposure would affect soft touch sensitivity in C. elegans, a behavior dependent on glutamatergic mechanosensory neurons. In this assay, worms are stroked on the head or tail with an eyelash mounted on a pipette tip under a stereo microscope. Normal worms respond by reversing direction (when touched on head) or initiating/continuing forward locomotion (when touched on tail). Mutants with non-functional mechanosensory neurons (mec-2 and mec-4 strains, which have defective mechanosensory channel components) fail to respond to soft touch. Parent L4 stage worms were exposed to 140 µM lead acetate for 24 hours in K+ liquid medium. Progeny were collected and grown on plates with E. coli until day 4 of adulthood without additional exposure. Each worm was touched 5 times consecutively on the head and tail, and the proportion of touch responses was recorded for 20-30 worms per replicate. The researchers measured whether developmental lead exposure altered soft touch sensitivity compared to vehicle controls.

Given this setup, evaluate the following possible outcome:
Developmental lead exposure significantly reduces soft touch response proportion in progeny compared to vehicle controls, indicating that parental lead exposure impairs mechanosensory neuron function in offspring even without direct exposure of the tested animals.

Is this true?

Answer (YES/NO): NO